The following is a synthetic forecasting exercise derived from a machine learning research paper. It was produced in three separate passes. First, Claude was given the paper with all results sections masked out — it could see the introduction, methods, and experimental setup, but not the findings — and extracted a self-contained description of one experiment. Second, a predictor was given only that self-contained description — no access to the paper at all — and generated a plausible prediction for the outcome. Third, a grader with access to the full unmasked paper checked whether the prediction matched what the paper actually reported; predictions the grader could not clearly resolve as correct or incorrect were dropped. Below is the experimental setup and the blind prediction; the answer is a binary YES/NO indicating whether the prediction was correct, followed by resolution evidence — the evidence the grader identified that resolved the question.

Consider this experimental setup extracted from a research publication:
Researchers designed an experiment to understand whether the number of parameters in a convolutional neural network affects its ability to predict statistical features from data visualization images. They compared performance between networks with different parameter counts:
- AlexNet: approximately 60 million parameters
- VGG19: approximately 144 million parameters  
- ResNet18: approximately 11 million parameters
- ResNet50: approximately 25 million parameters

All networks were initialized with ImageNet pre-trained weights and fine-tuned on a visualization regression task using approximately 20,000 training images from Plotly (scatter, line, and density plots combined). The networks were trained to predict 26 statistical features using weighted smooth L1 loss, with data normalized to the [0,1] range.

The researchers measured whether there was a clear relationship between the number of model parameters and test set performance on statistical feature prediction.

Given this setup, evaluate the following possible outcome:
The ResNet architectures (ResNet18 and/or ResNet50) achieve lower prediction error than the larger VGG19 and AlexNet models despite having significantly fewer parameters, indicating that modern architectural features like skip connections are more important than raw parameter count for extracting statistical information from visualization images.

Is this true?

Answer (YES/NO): NO